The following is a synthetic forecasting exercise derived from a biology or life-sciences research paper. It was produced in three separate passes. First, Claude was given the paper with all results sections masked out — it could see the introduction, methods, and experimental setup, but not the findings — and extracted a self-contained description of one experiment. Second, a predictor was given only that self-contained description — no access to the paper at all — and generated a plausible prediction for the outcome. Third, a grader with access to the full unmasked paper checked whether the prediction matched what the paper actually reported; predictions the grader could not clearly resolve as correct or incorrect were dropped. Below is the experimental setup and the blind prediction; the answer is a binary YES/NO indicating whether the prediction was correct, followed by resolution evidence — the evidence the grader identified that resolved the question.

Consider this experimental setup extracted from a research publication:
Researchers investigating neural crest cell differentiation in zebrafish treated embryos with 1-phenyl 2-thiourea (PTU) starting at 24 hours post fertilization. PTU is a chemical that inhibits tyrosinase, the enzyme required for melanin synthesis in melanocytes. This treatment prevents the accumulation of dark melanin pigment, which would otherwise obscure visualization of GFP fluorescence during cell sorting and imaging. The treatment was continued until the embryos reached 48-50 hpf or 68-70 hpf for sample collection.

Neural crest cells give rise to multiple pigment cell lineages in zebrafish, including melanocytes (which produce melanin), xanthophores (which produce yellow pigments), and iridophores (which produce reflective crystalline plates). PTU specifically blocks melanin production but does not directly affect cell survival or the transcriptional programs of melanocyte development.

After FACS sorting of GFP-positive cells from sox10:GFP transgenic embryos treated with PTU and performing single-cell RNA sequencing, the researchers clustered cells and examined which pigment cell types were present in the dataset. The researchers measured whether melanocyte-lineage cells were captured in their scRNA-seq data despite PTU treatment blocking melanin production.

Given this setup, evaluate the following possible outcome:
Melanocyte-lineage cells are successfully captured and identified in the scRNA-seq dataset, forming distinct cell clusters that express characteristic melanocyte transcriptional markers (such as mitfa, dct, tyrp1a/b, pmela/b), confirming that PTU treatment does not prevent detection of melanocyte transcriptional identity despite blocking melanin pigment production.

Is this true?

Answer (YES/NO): YES